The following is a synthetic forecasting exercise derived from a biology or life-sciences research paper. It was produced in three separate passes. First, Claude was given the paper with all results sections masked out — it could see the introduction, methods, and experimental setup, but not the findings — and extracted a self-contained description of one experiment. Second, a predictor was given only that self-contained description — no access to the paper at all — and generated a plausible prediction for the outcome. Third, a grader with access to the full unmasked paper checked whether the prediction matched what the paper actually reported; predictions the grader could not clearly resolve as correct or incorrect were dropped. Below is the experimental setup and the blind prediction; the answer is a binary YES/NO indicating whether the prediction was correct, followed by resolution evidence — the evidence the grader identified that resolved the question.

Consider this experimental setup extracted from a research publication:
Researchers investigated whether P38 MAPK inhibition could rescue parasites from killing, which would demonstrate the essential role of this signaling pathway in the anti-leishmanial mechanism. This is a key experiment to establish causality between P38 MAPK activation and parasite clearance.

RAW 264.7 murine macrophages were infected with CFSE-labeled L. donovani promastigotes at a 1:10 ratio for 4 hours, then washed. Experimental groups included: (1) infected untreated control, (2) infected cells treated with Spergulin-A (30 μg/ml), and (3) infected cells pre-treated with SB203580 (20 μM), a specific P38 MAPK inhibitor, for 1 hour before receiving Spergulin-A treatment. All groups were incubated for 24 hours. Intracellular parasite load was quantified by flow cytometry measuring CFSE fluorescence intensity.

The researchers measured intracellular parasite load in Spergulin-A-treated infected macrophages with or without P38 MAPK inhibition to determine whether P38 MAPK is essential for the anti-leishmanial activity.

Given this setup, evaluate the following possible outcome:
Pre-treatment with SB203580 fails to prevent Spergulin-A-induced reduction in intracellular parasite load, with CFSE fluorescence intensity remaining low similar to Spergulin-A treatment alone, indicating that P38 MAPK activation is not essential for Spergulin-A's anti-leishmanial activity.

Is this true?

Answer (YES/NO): NO